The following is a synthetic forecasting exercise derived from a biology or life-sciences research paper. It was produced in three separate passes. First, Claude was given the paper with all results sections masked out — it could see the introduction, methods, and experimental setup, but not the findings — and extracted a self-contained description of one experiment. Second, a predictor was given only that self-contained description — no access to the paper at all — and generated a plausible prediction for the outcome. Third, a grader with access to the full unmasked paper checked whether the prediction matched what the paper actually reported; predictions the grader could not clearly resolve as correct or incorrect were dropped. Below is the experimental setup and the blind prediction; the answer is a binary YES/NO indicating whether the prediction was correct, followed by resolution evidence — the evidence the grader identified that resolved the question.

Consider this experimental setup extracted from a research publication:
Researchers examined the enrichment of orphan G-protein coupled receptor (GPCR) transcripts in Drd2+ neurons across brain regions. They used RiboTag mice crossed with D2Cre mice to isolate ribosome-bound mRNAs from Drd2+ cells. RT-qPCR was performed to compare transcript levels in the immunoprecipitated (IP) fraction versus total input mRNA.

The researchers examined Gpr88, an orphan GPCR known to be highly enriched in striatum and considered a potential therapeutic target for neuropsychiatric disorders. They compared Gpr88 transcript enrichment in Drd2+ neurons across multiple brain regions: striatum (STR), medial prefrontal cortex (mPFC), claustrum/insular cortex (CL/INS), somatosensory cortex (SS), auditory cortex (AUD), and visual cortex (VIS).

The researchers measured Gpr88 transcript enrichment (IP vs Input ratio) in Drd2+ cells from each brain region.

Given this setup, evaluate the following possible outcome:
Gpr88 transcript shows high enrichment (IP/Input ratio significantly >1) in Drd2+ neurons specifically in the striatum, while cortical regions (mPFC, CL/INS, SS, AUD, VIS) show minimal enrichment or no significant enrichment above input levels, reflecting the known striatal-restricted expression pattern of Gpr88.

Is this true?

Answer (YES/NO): NO